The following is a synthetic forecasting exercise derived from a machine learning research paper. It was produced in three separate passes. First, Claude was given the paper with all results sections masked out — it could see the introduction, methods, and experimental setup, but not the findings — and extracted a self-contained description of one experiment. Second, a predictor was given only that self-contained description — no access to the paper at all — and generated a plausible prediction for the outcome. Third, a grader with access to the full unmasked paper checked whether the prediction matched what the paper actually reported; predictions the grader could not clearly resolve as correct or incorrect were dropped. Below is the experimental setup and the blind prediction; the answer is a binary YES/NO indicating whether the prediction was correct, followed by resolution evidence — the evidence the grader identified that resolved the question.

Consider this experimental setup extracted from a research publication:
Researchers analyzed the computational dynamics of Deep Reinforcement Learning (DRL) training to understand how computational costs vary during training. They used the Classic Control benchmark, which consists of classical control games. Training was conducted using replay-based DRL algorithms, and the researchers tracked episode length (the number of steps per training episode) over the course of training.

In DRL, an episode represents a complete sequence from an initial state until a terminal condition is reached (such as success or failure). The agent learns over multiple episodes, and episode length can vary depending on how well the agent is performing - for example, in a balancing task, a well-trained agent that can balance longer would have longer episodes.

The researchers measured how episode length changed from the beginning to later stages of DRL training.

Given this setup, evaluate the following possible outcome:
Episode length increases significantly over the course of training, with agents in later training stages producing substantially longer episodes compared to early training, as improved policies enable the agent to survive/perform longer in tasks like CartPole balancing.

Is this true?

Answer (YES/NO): YES